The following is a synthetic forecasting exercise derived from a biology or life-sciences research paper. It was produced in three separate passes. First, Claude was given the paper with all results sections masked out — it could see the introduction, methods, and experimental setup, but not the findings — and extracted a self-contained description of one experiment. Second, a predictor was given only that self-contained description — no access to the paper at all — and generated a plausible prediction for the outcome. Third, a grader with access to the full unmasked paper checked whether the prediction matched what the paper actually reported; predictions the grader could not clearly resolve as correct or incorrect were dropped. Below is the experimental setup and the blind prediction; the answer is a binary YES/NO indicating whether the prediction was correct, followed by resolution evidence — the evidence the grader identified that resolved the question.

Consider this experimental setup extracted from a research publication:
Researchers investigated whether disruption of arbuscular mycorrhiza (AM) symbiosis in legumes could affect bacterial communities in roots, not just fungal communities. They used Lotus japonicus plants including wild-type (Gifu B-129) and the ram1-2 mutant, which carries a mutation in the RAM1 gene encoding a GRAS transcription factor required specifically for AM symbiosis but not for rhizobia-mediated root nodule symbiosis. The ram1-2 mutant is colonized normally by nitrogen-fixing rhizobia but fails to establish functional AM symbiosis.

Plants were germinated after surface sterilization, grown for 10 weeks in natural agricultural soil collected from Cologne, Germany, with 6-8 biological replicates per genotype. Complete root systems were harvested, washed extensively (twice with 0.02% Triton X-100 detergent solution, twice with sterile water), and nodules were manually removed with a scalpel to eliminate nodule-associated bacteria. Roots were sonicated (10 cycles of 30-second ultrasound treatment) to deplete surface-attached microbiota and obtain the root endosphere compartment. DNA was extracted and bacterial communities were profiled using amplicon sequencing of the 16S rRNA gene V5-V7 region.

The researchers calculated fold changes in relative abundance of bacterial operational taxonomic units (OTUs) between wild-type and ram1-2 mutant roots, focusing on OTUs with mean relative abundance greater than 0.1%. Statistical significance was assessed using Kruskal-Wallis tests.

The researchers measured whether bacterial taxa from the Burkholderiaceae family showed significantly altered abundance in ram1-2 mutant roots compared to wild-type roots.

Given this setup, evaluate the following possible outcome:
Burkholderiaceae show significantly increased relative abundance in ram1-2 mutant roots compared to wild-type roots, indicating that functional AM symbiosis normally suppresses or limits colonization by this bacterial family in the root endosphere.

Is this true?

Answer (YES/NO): NO